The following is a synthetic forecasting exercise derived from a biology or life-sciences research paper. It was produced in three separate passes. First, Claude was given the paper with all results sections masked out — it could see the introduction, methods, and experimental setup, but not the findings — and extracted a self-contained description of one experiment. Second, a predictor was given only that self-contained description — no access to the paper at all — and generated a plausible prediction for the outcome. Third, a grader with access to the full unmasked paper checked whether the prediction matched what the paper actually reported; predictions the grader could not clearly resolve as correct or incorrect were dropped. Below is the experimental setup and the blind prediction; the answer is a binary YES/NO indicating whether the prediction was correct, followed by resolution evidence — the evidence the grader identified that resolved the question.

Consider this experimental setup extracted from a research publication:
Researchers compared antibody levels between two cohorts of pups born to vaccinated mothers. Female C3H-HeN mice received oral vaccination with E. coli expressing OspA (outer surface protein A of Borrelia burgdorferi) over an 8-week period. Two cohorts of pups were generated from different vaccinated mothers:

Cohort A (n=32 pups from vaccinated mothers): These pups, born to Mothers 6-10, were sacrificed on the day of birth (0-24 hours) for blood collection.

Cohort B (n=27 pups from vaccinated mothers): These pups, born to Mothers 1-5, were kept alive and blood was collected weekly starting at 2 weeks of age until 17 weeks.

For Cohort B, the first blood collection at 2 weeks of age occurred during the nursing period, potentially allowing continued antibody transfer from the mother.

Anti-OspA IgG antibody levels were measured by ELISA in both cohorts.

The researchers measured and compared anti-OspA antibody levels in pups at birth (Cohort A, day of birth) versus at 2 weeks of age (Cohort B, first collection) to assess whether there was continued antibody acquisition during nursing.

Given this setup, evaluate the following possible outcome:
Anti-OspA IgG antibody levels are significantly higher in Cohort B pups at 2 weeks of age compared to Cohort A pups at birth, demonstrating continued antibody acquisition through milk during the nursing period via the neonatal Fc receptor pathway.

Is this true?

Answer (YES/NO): NO